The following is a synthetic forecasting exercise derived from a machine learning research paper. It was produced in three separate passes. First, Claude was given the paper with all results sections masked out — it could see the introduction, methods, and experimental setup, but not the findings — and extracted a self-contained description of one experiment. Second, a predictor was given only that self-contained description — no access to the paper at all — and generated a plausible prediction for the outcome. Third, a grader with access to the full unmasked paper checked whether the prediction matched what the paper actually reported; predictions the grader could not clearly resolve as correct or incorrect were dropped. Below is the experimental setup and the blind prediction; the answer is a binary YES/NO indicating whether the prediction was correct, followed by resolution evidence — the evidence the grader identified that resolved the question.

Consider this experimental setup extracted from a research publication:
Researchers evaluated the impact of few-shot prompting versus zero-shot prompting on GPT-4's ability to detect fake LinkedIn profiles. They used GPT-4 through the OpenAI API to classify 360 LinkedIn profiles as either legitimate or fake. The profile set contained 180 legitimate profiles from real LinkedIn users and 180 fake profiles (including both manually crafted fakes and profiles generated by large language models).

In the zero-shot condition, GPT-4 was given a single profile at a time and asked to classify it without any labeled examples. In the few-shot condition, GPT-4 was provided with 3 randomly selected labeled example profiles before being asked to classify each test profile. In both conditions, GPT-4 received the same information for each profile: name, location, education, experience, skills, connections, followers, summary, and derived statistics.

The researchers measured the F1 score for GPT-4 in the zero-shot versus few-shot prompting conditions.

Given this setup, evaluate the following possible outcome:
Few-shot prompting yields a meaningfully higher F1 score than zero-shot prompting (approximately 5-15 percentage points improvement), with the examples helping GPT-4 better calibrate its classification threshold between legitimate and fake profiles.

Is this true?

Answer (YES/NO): YES